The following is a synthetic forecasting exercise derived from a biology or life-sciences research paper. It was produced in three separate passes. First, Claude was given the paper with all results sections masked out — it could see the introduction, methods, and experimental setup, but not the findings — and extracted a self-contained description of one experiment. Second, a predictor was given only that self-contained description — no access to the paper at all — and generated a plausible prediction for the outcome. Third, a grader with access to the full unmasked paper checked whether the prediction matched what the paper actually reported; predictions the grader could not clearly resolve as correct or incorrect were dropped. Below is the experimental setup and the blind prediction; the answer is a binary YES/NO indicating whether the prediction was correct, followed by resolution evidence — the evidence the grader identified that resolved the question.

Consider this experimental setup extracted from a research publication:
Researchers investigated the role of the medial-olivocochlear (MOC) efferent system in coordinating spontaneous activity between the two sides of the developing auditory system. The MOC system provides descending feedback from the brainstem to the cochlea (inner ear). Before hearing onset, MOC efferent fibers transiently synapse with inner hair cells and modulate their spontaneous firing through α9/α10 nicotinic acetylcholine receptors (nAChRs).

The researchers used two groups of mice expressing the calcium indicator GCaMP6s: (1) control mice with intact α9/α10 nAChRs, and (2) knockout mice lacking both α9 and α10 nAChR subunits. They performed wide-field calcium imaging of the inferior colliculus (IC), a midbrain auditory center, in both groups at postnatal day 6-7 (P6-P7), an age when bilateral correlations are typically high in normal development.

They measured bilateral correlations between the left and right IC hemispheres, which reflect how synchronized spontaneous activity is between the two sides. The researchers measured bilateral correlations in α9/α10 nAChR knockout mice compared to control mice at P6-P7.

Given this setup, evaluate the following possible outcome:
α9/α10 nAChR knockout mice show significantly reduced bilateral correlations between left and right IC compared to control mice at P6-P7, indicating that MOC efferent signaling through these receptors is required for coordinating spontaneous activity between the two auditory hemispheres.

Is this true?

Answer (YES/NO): YES